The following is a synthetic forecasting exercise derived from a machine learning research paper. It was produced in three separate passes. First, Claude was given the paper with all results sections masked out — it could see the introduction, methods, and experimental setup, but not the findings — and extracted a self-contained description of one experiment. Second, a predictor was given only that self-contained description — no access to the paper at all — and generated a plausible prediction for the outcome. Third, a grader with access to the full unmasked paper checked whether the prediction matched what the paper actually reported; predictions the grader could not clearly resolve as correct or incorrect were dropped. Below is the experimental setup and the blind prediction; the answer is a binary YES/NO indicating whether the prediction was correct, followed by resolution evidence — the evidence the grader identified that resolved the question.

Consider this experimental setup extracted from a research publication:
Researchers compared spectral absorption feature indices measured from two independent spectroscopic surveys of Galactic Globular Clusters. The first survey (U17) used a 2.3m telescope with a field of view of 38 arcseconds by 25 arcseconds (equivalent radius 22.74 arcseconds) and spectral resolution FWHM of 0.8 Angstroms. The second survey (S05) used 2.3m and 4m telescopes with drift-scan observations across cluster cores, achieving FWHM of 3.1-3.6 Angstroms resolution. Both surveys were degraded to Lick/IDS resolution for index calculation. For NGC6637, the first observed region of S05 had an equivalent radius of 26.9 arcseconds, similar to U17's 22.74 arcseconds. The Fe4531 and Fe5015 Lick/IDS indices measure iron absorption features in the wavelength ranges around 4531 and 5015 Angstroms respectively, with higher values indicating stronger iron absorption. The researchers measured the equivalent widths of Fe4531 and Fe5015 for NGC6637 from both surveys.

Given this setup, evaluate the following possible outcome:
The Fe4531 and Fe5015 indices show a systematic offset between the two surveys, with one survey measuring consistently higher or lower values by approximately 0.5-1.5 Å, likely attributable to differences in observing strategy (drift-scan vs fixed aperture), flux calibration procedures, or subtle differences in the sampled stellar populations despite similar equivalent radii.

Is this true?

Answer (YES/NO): YES